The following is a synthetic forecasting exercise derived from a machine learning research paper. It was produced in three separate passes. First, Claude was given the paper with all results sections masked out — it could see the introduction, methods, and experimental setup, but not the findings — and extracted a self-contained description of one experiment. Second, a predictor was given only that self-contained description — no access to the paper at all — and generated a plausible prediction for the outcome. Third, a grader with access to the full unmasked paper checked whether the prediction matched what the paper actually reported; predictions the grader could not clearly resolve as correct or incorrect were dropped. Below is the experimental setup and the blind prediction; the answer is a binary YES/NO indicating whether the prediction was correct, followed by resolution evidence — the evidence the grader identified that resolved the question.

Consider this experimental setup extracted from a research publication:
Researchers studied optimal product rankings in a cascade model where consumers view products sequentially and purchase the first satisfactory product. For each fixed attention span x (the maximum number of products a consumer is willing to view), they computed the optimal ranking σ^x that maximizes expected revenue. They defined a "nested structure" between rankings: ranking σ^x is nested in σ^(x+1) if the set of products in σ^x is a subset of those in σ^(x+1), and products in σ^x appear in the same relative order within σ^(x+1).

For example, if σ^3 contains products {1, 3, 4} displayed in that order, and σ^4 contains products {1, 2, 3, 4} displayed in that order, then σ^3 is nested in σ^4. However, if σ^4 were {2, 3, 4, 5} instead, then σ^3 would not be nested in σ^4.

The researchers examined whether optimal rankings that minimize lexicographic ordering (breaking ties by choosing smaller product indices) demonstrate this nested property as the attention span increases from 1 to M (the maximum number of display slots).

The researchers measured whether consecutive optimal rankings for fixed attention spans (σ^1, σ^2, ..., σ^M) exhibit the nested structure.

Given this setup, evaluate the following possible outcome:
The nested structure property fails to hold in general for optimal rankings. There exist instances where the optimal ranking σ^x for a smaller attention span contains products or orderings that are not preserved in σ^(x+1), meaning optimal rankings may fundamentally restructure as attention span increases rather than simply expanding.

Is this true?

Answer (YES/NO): NO